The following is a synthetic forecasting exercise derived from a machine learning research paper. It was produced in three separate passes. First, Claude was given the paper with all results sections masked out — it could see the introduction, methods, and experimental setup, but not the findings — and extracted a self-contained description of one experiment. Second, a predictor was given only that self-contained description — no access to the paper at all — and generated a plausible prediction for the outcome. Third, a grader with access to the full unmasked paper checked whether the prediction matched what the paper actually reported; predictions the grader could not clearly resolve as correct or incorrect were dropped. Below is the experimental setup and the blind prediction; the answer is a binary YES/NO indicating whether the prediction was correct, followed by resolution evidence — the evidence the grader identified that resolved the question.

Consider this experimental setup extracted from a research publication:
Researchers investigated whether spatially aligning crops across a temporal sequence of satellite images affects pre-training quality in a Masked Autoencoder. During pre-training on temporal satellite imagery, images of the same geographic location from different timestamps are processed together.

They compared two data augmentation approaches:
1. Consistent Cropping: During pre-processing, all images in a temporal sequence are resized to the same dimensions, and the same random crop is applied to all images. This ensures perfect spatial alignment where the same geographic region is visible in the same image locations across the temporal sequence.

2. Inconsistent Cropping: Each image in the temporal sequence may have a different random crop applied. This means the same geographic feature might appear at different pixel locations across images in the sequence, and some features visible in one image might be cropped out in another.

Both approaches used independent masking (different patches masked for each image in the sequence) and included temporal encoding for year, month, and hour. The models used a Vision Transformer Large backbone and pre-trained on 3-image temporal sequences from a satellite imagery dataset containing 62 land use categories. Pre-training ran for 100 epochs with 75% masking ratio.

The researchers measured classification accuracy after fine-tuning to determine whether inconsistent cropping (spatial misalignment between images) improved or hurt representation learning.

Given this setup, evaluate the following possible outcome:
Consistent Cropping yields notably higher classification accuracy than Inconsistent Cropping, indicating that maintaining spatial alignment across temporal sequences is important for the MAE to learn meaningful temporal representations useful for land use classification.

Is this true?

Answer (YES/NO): NO